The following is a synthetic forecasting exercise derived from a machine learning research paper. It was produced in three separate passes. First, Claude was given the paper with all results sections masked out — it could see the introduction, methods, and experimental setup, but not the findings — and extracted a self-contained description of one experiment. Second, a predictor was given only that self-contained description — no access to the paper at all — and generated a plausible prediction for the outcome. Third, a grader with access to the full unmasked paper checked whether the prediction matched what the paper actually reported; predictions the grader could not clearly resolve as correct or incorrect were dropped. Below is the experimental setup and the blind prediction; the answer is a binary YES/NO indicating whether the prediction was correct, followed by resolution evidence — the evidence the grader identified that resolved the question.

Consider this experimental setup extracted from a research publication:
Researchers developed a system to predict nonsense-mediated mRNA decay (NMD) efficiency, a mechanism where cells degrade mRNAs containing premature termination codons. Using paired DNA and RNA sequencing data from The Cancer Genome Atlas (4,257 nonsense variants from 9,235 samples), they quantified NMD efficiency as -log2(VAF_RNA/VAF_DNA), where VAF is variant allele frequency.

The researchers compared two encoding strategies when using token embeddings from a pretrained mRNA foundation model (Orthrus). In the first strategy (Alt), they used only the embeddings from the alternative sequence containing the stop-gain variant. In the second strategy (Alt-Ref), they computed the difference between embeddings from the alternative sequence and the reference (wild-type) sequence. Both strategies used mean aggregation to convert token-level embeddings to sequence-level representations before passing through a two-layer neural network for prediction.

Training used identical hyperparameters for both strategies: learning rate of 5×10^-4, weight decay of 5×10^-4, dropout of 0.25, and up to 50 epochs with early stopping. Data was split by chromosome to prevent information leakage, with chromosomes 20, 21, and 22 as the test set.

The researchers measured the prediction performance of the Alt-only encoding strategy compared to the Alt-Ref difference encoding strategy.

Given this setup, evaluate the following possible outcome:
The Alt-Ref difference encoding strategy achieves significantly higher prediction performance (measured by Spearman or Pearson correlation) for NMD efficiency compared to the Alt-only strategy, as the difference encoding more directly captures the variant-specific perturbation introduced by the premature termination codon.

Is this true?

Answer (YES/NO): NO